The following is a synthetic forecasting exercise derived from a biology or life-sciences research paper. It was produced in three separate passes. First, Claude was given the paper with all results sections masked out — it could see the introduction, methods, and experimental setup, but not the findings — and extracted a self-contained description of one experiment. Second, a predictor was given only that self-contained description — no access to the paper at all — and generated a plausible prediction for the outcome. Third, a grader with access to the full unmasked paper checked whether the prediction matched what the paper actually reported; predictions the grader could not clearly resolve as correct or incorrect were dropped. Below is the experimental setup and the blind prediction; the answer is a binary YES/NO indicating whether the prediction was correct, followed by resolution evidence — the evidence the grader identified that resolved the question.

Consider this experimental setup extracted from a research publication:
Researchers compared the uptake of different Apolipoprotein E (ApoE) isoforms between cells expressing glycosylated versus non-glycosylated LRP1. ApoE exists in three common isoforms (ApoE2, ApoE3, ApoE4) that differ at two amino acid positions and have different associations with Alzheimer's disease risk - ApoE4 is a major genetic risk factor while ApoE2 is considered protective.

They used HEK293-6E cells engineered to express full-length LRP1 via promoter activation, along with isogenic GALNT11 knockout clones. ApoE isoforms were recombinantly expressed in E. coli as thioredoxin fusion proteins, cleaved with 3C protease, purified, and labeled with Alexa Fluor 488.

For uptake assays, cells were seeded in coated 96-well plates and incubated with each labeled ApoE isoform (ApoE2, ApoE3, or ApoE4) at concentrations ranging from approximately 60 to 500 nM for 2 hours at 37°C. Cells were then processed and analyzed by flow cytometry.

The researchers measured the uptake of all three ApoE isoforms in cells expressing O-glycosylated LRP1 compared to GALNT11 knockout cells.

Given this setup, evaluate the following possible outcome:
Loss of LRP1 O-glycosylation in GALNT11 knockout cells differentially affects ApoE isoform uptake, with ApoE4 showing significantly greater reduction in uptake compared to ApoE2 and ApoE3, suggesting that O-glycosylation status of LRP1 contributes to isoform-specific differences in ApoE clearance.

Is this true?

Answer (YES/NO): NO